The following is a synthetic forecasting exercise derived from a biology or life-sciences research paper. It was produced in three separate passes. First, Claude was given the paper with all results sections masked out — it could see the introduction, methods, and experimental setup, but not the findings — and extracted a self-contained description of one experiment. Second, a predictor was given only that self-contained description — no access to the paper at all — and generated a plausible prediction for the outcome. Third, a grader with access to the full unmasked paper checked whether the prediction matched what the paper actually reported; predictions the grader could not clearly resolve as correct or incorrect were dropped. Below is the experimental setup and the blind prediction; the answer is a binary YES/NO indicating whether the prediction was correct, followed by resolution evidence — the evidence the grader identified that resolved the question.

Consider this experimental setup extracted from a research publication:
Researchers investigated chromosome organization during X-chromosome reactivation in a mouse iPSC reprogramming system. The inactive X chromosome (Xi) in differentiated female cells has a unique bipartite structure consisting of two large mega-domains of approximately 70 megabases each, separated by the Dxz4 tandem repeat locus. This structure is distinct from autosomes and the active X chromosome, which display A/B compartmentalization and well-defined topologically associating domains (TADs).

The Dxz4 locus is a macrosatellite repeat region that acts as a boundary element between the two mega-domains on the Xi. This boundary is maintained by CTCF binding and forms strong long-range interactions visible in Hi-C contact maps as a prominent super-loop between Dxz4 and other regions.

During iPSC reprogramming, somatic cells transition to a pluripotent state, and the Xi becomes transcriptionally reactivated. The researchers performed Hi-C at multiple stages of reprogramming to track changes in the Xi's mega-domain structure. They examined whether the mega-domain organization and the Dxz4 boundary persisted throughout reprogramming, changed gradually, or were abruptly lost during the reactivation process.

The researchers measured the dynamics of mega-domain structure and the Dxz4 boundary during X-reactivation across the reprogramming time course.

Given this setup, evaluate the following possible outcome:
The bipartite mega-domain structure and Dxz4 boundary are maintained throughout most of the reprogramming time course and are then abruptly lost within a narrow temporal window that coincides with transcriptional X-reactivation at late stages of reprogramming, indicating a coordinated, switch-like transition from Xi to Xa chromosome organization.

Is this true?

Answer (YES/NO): NO